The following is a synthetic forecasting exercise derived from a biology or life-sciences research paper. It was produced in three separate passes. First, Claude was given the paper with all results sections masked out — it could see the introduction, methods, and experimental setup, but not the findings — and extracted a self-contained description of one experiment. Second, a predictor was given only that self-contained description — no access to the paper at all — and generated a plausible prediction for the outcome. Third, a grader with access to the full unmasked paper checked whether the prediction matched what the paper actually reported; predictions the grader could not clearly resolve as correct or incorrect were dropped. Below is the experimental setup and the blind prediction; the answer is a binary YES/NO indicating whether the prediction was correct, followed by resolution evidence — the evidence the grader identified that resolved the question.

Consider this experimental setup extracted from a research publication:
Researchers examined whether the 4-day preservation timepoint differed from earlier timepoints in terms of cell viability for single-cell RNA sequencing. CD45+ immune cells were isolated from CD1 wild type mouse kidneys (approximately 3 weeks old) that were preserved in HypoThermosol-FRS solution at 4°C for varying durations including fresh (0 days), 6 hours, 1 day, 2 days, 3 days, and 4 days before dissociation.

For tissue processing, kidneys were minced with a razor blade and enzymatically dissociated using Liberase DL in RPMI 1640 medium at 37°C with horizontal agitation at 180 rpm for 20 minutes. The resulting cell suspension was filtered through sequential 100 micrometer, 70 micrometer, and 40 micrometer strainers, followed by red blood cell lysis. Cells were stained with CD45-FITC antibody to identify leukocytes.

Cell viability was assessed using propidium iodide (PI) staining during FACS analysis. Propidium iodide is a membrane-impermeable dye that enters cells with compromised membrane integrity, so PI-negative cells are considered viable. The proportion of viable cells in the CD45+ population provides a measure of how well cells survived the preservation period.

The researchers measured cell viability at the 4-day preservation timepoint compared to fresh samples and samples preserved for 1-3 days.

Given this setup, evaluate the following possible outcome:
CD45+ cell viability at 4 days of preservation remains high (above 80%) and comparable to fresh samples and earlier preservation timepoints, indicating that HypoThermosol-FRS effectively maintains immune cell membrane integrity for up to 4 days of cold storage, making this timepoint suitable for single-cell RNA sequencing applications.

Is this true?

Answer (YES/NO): NO